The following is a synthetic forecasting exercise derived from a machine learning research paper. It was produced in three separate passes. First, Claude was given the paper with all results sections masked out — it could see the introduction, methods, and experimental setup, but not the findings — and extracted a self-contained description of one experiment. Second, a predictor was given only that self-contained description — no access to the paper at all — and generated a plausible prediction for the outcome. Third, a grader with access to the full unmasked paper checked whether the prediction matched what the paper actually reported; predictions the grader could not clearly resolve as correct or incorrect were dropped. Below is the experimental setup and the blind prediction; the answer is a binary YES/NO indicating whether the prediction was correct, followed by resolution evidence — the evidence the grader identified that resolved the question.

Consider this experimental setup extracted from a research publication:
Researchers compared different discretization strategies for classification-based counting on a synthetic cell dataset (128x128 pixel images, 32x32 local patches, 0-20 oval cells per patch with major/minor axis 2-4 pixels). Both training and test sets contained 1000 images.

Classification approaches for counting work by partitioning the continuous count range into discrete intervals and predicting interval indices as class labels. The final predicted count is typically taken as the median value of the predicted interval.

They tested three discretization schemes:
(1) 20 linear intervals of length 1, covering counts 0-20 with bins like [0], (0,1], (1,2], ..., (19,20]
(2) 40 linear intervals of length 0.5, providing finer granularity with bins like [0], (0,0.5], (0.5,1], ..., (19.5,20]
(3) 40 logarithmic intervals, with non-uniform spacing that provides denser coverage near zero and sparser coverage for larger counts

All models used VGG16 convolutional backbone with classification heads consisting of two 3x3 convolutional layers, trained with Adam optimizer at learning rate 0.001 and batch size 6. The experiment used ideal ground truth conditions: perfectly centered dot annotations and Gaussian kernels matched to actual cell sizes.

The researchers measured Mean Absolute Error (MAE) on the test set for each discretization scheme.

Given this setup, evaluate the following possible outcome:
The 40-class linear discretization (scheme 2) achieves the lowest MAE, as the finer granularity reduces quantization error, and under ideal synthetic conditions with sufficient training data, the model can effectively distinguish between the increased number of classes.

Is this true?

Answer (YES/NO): NO